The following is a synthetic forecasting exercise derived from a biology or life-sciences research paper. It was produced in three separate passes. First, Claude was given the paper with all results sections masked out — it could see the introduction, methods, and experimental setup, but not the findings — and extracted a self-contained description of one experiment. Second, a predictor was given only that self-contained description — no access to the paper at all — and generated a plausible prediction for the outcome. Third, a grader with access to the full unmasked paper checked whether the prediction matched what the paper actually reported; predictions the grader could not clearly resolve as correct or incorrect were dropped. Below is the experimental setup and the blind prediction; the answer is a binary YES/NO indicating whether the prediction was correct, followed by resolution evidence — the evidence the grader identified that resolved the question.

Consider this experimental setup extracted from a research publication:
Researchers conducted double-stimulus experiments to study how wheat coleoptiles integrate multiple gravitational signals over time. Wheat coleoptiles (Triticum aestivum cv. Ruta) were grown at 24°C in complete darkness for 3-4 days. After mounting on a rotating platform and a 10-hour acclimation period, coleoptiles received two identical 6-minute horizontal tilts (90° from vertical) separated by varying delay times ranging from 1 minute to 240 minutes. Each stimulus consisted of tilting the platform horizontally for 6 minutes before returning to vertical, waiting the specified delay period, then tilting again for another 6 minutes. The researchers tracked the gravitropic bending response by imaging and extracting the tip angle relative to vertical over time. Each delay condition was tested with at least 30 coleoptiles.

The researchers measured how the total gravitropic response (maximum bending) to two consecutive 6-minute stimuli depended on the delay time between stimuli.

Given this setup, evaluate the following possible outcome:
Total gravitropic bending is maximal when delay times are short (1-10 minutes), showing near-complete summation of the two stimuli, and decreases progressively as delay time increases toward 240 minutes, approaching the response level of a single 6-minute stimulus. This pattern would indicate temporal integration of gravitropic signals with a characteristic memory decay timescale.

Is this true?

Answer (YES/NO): NO